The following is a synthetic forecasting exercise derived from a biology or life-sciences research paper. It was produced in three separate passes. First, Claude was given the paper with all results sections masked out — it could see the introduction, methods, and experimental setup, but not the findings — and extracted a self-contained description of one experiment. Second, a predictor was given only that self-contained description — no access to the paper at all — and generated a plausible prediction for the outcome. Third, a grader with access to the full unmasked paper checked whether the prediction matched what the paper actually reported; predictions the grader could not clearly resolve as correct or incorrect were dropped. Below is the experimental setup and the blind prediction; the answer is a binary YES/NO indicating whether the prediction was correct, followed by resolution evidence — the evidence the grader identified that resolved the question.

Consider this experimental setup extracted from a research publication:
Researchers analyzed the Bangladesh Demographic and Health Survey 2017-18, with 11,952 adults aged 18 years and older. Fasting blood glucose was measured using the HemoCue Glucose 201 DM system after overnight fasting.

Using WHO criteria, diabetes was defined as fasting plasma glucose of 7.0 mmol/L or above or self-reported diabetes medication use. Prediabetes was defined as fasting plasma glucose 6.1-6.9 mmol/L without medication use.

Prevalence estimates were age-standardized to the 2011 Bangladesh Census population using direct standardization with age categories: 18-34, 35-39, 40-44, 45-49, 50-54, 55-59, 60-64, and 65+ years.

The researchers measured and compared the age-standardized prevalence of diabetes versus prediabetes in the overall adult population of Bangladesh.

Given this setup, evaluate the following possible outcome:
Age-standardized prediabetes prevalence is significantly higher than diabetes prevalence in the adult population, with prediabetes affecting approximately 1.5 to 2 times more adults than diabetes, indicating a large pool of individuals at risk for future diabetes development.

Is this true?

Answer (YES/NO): NO